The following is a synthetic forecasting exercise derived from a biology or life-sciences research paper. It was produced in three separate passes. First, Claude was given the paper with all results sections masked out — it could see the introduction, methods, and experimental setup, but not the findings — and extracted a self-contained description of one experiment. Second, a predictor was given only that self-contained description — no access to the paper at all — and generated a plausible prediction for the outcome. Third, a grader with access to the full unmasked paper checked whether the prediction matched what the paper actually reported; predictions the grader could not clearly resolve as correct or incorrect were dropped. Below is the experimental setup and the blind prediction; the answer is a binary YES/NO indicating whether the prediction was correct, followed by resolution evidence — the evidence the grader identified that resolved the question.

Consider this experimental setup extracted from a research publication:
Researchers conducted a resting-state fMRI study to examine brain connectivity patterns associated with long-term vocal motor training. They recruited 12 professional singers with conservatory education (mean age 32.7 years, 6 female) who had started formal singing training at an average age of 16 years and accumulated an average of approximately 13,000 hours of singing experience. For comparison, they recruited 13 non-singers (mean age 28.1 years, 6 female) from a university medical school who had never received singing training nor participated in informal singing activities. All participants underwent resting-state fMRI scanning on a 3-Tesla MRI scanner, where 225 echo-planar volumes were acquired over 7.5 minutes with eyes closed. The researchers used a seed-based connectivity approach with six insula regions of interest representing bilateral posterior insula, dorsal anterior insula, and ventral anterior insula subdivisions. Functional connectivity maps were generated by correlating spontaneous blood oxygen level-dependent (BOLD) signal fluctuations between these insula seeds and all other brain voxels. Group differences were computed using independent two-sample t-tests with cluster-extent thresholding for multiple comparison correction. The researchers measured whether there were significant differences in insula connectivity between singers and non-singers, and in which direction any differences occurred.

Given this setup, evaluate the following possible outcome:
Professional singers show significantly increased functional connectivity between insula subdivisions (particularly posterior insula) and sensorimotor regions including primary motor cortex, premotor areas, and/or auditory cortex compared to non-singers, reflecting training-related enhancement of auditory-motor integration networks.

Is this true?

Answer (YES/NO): NO